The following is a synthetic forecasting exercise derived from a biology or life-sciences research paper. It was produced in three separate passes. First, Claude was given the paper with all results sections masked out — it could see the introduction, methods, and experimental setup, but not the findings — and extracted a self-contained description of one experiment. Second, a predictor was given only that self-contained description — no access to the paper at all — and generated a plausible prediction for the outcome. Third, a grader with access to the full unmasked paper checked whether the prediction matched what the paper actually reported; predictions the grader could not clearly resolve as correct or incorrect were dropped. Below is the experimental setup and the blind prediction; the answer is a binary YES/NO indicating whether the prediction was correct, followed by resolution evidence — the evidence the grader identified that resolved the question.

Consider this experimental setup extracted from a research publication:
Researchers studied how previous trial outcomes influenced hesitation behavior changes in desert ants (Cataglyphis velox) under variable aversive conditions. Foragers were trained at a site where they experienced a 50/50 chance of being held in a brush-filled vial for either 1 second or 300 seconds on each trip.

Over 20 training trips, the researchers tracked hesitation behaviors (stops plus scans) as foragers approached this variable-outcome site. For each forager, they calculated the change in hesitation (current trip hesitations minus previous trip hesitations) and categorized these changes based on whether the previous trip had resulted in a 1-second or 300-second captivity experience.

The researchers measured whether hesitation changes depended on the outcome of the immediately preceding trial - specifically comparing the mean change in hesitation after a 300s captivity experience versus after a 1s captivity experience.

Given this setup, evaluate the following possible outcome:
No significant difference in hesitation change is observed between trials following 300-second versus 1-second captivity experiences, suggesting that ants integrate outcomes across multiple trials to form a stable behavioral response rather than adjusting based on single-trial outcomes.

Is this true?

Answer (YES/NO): NO